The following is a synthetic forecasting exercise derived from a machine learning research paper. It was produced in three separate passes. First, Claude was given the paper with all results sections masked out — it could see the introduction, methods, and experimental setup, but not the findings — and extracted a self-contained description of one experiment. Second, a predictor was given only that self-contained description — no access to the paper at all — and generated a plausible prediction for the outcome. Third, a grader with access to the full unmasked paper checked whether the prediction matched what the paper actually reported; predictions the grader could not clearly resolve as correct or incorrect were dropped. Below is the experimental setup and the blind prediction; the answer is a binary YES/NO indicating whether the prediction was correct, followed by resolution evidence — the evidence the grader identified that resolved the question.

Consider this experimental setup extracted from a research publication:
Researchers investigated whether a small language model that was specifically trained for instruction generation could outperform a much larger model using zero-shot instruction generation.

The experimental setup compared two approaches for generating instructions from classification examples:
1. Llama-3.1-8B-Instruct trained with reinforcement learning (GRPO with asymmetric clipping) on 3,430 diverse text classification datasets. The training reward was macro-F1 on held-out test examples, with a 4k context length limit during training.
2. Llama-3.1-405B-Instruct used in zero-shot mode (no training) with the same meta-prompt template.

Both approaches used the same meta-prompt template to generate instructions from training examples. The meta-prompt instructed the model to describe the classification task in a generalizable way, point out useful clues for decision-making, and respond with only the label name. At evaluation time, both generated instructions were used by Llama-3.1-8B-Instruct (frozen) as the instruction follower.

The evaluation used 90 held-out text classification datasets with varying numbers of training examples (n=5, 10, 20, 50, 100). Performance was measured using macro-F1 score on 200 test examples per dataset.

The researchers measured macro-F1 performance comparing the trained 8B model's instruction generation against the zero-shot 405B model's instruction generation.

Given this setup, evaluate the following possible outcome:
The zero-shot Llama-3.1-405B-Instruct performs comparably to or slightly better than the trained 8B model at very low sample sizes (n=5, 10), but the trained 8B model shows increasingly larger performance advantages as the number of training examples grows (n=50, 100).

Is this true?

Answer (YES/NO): NO